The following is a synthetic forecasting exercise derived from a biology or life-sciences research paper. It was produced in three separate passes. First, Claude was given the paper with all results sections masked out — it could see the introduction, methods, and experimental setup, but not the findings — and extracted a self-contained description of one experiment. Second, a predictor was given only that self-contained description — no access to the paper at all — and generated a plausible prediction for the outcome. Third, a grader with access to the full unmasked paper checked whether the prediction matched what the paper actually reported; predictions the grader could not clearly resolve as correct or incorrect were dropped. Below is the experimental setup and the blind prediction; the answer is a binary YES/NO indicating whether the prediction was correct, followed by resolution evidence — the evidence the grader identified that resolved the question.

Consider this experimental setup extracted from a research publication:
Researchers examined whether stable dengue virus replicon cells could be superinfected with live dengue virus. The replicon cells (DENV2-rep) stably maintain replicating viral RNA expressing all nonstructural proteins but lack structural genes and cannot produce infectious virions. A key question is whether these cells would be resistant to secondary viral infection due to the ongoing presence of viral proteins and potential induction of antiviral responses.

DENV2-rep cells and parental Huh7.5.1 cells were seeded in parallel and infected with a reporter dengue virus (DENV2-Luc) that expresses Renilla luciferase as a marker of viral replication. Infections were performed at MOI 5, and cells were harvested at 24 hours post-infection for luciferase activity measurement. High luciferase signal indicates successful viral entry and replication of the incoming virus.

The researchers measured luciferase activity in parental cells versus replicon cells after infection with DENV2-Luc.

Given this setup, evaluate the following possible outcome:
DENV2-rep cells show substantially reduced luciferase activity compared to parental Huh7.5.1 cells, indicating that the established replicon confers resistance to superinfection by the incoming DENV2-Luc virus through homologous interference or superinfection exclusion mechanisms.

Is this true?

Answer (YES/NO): NO